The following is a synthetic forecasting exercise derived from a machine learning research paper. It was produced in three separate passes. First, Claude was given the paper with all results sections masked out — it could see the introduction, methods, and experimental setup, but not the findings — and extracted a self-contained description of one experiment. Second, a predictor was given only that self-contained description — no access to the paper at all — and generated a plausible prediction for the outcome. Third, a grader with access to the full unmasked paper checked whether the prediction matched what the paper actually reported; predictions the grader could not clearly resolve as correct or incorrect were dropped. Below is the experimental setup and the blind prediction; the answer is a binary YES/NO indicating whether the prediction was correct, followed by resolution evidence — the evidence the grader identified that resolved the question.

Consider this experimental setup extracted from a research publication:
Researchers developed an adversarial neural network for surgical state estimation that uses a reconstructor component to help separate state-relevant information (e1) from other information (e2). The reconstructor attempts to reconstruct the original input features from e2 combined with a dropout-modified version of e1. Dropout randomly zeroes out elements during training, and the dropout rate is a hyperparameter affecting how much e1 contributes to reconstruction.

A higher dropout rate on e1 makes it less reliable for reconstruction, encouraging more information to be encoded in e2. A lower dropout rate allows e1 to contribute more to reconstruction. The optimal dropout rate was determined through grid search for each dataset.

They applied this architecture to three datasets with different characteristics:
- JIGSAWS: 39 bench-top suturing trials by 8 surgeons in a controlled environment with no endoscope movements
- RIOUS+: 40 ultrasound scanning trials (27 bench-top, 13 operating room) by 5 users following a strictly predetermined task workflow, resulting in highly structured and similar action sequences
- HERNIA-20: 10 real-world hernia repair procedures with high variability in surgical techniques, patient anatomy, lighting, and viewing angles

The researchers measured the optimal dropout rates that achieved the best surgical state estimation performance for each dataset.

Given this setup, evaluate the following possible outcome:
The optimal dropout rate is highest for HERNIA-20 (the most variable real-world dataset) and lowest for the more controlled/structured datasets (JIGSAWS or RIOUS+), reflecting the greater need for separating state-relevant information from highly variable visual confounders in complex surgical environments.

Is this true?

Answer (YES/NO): NO